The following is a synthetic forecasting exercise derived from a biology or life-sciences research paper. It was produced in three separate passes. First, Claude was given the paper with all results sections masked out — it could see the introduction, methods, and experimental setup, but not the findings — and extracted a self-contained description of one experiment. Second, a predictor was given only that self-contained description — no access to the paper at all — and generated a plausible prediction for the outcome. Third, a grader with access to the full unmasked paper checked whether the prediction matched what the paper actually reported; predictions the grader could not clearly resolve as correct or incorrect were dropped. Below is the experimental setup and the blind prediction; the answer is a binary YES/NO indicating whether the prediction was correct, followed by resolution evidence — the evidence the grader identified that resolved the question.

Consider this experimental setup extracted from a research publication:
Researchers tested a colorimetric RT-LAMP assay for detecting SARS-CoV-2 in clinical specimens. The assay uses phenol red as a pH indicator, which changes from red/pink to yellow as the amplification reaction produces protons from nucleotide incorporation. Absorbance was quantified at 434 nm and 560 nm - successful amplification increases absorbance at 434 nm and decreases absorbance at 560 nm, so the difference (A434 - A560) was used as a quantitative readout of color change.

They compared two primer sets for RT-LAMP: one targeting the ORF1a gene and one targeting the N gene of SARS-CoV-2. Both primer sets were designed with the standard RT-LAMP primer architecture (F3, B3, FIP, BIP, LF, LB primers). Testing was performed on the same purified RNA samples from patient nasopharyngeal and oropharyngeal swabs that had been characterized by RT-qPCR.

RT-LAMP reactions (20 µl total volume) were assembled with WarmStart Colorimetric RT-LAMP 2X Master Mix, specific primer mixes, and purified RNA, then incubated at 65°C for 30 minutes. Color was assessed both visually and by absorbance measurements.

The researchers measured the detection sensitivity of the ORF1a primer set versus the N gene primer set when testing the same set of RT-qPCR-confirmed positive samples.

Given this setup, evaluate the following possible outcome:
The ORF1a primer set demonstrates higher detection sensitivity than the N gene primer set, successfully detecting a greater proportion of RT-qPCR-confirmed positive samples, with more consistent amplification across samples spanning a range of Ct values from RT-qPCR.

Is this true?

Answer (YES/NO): NO